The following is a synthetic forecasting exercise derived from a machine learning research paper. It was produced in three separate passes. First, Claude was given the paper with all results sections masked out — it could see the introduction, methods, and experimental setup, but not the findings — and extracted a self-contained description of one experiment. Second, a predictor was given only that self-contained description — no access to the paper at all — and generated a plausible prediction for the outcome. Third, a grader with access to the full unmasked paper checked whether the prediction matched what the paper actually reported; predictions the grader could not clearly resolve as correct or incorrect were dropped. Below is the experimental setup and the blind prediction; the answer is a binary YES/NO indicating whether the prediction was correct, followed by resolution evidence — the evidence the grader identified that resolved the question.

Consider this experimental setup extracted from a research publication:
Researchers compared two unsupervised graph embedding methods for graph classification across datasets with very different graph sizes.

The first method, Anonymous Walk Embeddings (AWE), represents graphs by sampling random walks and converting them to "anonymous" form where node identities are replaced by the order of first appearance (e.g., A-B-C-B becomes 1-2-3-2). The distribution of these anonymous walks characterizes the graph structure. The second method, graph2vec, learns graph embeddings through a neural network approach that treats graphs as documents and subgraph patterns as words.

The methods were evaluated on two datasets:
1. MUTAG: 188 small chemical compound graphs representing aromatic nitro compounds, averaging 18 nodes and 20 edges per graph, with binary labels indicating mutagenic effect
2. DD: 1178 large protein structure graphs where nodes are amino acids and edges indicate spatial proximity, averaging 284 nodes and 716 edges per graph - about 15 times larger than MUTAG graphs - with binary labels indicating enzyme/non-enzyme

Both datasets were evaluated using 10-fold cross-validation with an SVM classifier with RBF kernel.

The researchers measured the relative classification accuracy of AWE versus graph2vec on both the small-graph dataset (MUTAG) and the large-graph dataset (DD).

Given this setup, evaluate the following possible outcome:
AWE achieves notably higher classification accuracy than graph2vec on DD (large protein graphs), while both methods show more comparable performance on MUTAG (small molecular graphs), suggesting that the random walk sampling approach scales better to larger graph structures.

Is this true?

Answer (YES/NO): YES